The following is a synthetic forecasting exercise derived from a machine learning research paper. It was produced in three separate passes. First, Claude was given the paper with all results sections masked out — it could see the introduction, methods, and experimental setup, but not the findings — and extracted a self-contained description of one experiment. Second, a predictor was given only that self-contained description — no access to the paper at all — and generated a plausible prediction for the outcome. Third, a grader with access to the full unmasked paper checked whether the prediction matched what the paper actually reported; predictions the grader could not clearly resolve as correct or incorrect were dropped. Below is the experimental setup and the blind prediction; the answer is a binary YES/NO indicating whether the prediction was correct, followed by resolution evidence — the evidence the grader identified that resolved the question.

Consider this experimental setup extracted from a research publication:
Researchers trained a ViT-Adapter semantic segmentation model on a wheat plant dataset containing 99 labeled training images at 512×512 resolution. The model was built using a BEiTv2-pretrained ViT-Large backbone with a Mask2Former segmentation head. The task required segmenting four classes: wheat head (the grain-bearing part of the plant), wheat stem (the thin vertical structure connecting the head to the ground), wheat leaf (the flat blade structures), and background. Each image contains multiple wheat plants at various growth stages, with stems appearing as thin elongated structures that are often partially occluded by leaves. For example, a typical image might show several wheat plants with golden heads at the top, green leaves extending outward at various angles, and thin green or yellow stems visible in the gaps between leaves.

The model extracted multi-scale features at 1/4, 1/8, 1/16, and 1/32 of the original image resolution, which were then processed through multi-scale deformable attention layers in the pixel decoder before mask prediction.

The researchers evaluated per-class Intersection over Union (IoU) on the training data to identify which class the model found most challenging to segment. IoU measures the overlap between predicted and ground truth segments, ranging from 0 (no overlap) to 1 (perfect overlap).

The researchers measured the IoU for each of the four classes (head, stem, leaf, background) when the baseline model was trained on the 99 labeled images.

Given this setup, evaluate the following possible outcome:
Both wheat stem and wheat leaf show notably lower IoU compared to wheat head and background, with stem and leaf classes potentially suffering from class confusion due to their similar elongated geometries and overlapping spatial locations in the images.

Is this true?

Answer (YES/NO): NO